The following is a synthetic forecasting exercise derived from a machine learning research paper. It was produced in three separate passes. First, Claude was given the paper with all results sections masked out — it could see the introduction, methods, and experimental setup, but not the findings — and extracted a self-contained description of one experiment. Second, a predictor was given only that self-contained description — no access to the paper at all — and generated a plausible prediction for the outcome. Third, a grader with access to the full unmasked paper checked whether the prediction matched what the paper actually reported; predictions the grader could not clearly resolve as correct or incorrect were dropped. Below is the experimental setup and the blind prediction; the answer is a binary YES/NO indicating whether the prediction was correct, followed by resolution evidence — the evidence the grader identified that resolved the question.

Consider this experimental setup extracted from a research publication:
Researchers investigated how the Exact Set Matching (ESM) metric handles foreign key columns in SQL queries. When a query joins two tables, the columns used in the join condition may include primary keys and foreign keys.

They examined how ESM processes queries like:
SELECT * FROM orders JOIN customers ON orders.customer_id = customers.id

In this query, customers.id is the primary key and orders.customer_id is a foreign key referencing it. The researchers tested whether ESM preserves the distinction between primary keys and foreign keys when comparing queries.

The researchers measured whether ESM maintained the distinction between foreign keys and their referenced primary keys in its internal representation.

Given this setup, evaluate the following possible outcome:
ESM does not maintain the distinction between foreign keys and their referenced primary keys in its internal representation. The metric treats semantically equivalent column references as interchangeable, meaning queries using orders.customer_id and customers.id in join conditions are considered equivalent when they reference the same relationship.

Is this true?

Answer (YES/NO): YES